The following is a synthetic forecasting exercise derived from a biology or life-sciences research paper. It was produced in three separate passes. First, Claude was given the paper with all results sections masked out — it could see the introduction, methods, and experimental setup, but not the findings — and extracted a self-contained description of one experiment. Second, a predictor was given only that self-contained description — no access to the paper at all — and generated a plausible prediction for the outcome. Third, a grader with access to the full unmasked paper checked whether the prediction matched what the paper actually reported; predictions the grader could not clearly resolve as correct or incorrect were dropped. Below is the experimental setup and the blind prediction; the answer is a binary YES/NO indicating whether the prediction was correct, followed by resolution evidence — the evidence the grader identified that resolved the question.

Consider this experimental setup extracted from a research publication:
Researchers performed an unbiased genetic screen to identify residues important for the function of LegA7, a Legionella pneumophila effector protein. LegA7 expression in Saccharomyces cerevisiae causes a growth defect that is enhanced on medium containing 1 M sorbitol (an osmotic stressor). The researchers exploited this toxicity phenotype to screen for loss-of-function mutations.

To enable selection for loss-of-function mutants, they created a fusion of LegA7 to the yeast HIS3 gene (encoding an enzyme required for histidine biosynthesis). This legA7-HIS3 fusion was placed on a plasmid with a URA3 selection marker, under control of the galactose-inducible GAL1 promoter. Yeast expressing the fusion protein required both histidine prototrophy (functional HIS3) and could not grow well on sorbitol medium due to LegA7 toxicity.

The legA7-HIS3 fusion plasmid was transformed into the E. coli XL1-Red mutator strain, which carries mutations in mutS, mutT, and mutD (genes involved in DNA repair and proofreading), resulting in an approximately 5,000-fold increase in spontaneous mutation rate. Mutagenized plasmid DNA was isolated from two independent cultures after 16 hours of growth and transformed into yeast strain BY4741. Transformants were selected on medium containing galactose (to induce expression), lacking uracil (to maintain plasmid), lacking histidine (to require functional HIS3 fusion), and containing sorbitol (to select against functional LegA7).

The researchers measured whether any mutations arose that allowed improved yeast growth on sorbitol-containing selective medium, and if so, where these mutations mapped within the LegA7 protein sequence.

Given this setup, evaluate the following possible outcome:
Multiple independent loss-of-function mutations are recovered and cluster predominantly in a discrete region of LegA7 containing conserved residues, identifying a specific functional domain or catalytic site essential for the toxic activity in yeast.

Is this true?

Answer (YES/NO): NO